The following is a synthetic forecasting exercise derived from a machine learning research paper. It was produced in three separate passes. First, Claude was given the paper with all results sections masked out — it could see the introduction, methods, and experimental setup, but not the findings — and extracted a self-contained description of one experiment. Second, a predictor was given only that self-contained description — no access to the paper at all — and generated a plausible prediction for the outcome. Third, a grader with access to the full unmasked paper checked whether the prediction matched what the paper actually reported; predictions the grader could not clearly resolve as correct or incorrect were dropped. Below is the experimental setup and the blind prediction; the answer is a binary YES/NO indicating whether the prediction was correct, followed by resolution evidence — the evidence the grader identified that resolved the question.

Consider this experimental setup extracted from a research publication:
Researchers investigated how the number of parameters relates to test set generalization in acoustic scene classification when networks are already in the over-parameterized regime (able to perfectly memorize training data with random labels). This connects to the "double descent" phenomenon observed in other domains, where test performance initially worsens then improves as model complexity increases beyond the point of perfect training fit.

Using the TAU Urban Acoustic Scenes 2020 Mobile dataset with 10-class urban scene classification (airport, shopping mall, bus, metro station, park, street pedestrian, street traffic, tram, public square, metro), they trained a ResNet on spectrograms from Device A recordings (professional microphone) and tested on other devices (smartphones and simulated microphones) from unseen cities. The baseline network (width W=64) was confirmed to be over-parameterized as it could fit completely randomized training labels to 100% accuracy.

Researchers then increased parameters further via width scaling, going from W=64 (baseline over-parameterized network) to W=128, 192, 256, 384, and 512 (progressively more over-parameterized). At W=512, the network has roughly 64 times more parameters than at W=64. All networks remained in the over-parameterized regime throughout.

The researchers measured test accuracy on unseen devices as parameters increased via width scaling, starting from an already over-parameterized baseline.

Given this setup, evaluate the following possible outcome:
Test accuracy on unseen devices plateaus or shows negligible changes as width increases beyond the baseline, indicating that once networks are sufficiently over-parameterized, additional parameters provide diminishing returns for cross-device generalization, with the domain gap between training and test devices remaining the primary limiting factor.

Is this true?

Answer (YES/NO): NO